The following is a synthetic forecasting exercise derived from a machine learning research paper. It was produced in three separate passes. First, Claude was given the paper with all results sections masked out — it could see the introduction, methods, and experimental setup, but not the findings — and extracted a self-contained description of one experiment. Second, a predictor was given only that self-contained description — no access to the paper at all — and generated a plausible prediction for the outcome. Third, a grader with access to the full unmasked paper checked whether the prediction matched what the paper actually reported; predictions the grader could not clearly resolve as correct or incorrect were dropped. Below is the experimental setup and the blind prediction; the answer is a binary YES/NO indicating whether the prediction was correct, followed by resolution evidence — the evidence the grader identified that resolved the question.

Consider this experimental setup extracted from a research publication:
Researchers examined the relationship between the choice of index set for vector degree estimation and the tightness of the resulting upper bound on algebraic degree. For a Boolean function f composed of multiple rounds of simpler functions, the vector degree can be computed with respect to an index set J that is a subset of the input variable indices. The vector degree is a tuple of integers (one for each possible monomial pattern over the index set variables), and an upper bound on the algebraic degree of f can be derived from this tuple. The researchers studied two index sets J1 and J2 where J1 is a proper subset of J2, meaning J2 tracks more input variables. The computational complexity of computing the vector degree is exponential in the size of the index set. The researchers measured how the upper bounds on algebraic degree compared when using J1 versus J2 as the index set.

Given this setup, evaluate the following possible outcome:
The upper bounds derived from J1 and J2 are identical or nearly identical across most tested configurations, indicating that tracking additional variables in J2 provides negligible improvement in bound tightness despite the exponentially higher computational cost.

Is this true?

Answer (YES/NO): NO